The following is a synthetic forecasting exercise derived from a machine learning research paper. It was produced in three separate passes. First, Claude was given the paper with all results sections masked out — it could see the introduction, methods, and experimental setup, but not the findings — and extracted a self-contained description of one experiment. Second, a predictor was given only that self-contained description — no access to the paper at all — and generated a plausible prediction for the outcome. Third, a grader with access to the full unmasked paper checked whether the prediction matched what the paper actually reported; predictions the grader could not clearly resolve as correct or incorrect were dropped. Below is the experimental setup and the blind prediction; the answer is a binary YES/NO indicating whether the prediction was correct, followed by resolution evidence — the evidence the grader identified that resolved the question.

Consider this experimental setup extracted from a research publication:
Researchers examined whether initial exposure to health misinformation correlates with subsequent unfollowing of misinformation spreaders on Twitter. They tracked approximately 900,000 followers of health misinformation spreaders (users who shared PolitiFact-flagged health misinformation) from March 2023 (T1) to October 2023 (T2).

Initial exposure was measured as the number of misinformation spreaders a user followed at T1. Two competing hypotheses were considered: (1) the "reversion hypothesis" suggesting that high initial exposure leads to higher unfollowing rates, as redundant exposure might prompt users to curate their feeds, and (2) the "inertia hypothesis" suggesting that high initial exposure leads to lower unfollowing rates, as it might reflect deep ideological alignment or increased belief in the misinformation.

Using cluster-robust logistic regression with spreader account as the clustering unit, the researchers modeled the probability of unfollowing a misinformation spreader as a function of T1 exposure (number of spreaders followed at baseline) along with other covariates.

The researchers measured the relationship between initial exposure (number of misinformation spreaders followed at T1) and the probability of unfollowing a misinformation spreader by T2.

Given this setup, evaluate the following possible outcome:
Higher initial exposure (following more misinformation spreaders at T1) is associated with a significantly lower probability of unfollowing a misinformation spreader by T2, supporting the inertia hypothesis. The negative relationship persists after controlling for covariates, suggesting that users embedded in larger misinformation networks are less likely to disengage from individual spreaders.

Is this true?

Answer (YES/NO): NO